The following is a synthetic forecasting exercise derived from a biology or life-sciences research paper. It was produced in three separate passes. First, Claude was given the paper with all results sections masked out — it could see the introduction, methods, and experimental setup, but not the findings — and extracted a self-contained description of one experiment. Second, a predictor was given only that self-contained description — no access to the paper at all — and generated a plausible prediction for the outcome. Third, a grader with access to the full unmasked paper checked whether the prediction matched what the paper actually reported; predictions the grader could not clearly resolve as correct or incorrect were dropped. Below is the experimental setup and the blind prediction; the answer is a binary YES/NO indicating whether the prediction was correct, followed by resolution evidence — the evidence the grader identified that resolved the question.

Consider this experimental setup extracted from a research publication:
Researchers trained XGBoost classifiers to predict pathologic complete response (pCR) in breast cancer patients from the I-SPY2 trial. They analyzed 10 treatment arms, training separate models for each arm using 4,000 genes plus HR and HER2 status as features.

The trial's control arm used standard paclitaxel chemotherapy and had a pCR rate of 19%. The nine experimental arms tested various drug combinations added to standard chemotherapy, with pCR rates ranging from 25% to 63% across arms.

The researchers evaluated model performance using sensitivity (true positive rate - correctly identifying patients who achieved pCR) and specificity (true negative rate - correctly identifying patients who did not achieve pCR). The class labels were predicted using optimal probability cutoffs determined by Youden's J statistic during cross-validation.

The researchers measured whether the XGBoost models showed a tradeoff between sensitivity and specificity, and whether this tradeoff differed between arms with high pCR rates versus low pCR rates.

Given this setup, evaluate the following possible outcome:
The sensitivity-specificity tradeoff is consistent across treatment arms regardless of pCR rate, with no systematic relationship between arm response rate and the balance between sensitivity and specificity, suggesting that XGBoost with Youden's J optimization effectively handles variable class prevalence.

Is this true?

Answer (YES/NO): NO